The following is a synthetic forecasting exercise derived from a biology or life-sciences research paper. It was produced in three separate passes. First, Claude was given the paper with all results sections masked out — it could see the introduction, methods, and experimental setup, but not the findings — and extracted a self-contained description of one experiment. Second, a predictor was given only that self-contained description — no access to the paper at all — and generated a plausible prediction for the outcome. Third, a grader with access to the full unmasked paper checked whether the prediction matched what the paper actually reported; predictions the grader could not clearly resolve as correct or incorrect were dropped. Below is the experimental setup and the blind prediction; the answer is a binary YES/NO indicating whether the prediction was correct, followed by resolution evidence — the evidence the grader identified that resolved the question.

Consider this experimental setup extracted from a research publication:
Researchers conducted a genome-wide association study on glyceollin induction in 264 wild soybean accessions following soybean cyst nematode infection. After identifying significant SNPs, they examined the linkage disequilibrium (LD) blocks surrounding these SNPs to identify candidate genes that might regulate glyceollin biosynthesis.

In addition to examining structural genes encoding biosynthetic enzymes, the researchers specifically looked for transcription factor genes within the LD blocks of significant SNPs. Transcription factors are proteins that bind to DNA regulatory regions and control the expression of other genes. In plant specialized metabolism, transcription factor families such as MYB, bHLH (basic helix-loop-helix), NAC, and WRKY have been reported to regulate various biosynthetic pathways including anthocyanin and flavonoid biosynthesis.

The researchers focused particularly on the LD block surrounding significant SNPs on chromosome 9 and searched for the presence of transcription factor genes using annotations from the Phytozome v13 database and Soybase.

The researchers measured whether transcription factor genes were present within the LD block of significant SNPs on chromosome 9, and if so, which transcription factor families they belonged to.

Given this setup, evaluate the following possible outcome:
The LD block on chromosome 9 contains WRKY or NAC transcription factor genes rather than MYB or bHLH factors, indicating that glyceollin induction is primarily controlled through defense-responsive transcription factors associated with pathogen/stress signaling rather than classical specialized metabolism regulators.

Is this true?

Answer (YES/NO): NO